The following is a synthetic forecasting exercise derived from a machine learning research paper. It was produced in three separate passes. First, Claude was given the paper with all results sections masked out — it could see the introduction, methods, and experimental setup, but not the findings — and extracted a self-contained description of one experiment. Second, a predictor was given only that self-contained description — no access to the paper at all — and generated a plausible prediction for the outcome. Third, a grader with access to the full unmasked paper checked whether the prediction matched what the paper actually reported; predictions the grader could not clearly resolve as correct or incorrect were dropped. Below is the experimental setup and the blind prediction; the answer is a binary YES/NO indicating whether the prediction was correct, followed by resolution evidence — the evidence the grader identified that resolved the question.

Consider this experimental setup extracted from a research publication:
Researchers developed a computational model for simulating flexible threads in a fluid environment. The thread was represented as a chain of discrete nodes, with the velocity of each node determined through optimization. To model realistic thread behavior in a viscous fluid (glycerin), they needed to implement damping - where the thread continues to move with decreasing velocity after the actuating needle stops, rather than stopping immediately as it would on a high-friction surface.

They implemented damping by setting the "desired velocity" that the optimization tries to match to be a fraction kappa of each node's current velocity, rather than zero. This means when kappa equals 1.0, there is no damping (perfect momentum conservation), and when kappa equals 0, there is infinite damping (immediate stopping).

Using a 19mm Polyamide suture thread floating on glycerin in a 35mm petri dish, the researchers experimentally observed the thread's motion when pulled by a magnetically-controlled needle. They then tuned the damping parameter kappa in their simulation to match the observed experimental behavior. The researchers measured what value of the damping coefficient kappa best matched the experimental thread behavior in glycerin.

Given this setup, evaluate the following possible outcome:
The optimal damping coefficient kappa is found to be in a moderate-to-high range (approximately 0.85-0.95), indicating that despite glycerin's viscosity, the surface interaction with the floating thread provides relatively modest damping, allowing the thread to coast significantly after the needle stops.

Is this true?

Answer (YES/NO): YES